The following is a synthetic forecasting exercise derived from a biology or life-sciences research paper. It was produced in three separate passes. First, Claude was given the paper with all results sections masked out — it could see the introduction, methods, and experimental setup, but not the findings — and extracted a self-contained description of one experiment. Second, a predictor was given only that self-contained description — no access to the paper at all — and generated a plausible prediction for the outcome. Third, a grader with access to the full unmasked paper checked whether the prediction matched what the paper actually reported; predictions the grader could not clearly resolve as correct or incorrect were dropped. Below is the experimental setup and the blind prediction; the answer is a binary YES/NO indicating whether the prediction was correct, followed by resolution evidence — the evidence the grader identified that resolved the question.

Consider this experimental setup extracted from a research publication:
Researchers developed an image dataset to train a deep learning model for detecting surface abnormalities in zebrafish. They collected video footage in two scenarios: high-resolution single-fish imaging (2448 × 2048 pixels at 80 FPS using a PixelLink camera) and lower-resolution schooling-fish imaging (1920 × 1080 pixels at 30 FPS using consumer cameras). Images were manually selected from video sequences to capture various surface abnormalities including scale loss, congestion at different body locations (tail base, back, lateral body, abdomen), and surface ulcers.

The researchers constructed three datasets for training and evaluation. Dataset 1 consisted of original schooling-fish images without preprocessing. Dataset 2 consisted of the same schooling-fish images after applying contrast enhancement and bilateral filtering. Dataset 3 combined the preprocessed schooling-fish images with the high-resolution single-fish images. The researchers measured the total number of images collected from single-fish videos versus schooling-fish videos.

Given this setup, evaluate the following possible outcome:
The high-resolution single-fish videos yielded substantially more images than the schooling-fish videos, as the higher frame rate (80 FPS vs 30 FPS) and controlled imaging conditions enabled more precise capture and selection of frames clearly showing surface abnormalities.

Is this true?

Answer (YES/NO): YES